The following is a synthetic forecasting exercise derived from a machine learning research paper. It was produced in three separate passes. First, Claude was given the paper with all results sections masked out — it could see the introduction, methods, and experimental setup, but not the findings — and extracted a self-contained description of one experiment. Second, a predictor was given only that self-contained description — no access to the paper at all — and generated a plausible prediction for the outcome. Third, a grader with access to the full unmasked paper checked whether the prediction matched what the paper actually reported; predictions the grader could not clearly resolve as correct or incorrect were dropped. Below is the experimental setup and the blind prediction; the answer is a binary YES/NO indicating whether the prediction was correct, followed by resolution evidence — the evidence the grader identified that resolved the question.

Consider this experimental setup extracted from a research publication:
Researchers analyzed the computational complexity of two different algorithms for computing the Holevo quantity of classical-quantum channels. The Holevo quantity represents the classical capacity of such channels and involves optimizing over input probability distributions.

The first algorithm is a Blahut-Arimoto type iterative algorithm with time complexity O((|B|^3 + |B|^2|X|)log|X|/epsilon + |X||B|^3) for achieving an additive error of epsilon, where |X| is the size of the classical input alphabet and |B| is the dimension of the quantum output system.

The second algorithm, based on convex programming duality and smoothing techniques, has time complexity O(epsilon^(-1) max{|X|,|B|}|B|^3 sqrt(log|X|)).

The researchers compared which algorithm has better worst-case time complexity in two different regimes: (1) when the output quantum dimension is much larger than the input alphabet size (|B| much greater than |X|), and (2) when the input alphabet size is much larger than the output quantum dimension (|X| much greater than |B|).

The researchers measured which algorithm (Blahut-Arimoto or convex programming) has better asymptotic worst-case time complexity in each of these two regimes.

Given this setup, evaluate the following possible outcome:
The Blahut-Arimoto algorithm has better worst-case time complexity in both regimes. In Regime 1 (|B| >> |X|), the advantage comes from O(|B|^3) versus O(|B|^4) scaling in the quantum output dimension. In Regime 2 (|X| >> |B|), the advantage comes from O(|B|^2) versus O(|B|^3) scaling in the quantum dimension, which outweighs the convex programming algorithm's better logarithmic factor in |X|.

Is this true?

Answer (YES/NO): NO